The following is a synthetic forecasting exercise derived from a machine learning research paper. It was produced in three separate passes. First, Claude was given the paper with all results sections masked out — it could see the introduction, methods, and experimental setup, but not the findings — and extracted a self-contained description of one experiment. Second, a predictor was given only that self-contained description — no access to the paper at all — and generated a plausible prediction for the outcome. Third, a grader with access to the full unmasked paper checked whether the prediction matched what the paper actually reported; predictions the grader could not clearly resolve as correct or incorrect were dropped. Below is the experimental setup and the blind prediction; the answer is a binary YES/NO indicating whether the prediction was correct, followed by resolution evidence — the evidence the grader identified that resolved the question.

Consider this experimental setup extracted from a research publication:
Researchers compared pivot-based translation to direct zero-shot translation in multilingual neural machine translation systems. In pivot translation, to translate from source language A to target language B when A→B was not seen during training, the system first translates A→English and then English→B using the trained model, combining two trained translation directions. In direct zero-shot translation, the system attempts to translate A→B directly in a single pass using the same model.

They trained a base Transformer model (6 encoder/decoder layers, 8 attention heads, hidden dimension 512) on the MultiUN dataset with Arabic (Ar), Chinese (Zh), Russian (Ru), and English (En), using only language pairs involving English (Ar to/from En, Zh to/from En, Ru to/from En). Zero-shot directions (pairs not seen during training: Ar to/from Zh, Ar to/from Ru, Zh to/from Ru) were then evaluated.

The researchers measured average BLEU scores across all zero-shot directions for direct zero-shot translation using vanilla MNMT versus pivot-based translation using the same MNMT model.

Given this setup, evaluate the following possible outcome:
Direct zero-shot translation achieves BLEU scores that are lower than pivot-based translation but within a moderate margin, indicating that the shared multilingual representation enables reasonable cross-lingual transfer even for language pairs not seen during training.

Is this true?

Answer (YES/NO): NO